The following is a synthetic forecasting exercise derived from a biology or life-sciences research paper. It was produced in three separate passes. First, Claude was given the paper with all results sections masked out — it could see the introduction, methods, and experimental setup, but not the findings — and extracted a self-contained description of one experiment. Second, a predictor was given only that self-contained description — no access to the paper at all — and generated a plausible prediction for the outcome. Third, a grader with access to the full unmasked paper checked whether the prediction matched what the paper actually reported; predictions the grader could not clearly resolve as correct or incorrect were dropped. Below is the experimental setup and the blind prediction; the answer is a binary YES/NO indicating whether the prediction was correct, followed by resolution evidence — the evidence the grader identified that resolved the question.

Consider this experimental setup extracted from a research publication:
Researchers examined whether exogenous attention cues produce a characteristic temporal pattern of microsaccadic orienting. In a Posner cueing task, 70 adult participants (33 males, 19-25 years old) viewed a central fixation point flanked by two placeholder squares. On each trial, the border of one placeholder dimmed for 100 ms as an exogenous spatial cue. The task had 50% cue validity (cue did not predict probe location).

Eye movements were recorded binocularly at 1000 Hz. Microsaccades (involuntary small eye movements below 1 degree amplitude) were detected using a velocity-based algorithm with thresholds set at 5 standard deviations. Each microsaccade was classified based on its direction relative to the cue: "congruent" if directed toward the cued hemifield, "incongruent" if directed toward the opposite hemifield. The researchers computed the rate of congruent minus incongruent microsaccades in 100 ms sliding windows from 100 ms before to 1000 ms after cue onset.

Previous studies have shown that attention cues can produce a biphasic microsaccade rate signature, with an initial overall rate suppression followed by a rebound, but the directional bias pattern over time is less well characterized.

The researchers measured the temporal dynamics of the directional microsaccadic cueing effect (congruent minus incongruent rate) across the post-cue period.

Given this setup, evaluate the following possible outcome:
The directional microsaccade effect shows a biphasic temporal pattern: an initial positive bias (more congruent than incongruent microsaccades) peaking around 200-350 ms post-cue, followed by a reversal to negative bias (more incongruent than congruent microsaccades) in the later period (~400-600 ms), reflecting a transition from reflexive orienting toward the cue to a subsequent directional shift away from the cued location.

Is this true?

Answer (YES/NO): NO